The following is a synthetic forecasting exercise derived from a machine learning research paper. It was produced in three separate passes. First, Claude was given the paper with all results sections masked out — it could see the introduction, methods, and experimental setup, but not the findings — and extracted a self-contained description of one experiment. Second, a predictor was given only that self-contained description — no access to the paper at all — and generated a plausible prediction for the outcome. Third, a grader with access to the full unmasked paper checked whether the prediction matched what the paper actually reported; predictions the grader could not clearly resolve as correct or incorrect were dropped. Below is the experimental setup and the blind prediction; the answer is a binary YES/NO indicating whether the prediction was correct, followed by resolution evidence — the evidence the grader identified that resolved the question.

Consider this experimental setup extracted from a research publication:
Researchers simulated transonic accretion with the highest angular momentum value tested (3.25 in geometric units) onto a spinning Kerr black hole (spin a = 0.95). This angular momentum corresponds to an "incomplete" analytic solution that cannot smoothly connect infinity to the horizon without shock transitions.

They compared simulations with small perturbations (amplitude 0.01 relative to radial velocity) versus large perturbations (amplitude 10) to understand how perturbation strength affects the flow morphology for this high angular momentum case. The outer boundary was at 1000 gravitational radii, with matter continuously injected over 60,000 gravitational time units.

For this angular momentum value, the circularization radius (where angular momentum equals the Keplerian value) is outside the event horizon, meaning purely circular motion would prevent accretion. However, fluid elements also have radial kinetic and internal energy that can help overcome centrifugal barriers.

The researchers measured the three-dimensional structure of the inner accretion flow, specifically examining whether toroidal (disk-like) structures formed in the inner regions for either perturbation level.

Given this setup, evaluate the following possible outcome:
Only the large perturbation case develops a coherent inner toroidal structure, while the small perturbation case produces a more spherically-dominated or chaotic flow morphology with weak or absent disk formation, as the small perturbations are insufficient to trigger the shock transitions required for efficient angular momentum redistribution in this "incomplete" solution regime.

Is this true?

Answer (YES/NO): NO